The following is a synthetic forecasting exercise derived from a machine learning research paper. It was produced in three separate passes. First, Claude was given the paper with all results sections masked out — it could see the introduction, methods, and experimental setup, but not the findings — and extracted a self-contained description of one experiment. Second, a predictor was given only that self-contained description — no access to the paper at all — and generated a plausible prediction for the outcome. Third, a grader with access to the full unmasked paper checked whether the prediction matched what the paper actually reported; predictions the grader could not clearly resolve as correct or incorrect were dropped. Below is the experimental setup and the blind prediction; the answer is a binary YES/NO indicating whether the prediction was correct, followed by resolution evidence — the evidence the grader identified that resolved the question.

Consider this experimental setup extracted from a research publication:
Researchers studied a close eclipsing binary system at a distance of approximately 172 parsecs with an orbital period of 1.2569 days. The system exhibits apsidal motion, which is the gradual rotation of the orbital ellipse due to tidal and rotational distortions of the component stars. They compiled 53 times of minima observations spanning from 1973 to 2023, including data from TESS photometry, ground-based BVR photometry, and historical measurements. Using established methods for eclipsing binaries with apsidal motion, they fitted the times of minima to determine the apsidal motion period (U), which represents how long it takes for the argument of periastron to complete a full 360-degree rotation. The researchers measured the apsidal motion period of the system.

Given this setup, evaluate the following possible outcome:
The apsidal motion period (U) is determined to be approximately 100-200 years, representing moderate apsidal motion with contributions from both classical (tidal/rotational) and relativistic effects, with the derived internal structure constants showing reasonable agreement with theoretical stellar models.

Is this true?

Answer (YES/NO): NO